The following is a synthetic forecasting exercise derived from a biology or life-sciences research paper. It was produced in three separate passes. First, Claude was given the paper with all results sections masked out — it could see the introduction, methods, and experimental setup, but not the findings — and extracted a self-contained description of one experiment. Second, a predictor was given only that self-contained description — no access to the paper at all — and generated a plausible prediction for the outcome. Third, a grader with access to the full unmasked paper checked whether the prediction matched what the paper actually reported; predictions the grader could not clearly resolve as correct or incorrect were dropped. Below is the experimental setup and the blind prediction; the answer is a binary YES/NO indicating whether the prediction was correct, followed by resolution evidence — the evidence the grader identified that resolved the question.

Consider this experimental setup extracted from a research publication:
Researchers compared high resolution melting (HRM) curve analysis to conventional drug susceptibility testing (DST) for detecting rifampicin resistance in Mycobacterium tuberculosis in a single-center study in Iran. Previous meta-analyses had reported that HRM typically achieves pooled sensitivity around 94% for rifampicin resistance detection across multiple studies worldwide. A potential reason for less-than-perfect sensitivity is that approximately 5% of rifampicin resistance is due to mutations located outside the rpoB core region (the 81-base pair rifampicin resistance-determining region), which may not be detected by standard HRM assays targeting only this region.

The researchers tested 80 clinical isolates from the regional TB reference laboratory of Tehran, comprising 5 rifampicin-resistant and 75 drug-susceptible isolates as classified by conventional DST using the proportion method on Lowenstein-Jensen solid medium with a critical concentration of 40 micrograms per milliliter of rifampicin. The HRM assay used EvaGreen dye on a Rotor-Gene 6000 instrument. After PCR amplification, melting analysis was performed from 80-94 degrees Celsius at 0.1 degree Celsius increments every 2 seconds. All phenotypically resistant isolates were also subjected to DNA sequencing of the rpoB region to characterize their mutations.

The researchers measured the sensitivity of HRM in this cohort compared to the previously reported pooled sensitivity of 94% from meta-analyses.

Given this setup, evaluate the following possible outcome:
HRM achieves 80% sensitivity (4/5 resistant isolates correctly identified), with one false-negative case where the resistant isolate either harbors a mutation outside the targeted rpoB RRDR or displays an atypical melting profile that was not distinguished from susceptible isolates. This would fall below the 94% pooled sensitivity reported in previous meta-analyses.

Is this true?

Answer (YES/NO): NO